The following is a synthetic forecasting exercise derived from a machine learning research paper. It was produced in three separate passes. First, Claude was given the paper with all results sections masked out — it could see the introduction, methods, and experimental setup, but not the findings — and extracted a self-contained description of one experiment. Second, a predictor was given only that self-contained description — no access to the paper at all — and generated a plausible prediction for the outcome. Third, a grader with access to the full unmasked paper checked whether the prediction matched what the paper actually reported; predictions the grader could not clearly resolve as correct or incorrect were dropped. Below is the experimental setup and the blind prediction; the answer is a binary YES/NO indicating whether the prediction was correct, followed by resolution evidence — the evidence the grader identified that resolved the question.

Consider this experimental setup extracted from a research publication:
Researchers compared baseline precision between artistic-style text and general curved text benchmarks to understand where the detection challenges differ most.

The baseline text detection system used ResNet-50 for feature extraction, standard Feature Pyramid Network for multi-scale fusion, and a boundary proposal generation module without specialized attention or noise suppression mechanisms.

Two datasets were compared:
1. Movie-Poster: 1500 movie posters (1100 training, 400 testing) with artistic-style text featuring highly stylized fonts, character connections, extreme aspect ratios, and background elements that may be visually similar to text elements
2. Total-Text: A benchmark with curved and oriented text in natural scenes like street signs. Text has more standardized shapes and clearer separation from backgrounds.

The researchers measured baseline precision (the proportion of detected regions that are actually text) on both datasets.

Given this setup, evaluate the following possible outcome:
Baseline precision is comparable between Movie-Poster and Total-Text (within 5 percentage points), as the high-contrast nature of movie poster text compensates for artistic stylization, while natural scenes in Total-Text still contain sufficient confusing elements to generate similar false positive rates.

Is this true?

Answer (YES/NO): NO